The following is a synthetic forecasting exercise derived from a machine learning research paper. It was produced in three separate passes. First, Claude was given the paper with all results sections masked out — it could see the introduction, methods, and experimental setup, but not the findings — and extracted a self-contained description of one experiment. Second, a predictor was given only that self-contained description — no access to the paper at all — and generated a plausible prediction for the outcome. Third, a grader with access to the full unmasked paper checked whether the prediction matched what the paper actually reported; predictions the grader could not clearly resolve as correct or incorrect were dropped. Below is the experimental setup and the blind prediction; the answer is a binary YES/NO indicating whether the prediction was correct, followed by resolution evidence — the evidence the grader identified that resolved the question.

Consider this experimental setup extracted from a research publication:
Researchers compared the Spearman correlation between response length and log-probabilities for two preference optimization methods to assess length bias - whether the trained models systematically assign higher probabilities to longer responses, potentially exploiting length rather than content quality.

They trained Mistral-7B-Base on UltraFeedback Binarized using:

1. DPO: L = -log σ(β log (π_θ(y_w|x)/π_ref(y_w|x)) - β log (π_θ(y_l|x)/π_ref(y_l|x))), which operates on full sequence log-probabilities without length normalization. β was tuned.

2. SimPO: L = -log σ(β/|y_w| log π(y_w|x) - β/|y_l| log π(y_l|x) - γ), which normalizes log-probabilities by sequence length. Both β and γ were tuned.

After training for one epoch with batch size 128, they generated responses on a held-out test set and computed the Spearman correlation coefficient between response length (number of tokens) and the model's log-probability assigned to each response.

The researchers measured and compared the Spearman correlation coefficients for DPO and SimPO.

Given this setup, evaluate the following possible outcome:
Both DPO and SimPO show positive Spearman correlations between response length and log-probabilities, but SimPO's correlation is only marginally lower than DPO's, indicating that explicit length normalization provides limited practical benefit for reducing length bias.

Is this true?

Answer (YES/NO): NO